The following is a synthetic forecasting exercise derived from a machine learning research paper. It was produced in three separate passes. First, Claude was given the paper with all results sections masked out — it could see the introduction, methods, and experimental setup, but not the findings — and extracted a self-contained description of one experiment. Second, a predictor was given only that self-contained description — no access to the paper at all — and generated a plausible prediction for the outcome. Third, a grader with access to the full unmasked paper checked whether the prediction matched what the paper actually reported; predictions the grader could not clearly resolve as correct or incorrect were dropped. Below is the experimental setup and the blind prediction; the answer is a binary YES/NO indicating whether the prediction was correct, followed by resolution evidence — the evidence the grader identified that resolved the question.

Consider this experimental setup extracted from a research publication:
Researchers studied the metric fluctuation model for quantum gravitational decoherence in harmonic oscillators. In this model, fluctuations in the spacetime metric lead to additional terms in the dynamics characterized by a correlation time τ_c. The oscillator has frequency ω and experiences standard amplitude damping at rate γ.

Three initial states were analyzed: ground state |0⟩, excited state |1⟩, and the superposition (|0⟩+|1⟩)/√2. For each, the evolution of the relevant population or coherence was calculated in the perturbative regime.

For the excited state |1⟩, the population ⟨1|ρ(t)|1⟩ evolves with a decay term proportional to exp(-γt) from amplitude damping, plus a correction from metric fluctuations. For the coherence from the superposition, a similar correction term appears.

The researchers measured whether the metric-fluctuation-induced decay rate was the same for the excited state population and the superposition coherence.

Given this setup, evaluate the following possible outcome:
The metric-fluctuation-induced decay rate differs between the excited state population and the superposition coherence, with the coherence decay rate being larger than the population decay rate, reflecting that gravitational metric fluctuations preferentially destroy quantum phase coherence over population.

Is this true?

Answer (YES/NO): NO